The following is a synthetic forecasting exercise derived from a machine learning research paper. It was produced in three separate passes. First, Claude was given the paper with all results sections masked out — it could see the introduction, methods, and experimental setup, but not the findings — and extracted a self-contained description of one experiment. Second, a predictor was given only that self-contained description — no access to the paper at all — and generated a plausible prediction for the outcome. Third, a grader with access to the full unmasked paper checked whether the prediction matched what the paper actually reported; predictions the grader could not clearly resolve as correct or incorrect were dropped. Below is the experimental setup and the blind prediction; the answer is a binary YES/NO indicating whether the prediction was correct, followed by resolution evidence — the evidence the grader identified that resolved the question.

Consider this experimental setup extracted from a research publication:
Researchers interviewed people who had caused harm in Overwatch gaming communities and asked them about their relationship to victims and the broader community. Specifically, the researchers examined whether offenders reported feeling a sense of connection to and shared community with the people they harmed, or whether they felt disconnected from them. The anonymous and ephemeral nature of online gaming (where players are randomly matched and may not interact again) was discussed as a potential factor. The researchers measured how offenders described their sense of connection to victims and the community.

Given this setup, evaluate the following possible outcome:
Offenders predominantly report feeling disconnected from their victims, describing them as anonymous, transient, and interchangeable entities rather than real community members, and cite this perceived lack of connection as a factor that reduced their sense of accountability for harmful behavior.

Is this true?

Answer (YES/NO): YES